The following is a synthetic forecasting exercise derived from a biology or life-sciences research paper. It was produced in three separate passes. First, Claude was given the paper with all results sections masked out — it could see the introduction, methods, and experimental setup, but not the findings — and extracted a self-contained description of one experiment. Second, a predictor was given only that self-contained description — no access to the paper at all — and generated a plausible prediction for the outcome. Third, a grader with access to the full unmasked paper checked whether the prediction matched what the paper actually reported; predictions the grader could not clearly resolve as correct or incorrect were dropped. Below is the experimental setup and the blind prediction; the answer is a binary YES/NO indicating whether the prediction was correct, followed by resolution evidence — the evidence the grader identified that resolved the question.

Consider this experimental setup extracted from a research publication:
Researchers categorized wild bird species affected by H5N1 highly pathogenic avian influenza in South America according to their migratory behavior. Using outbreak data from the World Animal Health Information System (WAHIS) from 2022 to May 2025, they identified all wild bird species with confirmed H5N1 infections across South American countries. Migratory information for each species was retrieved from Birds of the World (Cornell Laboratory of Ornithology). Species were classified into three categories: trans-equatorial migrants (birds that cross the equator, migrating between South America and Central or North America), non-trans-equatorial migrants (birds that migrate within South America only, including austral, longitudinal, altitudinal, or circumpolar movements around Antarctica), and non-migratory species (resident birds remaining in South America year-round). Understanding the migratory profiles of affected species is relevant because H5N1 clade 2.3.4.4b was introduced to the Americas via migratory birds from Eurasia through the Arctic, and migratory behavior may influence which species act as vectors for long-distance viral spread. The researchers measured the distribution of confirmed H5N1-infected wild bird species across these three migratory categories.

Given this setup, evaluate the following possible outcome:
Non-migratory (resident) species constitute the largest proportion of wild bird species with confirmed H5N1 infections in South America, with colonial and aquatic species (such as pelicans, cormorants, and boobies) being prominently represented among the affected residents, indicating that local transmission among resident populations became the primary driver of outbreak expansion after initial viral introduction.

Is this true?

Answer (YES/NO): NO